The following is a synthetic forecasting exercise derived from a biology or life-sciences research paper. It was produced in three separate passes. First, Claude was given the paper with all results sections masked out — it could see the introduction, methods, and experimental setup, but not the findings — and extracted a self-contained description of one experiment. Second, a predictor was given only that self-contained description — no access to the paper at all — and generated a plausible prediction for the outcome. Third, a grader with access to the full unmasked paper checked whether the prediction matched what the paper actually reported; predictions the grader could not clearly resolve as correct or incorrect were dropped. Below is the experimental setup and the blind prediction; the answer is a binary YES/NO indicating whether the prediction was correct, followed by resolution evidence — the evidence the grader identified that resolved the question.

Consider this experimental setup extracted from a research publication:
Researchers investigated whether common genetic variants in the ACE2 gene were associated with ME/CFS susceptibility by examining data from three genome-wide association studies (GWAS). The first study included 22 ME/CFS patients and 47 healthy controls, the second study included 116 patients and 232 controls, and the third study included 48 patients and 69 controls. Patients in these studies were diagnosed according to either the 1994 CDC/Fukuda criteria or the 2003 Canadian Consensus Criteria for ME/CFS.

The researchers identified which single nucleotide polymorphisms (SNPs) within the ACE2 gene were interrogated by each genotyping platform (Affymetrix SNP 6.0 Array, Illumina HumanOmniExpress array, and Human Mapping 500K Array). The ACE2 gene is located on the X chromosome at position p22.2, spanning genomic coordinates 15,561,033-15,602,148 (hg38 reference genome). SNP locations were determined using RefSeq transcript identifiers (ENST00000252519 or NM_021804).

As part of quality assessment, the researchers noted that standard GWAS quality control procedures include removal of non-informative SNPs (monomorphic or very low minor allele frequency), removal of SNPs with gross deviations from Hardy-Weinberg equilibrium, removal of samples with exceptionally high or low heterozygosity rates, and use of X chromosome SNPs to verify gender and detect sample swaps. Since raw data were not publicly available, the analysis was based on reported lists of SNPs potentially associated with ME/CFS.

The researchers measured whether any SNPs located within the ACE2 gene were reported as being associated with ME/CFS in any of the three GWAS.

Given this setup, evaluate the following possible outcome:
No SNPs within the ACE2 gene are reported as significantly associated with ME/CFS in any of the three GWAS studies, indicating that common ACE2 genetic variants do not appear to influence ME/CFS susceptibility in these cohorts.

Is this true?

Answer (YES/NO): YES